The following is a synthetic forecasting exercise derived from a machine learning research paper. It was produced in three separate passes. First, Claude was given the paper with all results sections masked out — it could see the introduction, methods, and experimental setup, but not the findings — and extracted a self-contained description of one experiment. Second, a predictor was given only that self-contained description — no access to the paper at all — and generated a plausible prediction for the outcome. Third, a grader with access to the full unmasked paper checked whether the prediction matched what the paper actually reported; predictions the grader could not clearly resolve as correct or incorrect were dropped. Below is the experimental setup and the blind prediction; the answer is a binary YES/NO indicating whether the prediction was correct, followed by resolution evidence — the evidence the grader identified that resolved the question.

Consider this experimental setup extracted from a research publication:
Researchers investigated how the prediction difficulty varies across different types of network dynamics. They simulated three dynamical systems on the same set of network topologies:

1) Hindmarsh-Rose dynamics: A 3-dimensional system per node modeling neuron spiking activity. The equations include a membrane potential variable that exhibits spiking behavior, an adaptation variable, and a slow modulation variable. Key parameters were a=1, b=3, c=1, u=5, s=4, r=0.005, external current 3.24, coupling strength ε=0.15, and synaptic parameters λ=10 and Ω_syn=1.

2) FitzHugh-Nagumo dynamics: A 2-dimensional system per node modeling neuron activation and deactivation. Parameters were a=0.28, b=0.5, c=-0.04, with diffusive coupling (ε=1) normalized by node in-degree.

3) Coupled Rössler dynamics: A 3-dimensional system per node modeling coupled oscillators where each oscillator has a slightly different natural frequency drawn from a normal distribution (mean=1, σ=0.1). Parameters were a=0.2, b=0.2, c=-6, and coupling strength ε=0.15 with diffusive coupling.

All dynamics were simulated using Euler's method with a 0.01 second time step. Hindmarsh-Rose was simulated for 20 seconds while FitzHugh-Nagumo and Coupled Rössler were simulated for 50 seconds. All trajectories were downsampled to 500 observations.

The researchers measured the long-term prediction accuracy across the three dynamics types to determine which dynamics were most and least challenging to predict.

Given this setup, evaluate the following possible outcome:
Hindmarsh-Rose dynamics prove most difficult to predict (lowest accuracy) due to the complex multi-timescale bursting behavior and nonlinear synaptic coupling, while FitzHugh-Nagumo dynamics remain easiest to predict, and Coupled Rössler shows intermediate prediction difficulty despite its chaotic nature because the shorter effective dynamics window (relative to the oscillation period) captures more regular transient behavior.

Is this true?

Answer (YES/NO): NO